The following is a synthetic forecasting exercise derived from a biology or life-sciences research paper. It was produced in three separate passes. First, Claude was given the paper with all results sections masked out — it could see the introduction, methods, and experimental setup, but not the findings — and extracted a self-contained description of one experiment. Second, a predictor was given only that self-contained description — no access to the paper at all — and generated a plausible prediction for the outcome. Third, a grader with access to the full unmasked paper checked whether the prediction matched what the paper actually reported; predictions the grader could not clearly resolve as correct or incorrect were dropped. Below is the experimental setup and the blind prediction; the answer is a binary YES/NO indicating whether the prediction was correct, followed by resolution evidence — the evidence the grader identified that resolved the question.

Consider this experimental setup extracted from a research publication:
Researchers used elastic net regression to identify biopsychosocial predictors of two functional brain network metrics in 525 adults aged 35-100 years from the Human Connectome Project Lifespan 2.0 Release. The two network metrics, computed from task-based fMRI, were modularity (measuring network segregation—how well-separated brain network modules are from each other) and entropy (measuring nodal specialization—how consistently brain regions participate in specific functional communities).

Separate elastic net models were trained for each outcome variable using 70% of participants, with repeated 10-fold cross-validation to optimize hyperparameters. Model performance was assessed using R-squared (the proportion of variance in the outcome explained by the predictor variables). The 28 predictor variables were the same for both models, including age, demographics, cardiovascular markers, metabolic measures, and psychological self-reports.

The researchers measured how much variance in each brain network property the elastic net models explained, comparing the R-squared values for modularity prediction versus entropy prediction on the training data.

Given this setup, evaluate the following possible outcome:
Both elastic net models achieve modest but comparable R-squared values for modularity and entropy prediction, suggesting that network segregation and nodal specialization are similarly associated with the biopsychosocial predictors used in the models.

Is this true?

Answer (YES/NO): YES